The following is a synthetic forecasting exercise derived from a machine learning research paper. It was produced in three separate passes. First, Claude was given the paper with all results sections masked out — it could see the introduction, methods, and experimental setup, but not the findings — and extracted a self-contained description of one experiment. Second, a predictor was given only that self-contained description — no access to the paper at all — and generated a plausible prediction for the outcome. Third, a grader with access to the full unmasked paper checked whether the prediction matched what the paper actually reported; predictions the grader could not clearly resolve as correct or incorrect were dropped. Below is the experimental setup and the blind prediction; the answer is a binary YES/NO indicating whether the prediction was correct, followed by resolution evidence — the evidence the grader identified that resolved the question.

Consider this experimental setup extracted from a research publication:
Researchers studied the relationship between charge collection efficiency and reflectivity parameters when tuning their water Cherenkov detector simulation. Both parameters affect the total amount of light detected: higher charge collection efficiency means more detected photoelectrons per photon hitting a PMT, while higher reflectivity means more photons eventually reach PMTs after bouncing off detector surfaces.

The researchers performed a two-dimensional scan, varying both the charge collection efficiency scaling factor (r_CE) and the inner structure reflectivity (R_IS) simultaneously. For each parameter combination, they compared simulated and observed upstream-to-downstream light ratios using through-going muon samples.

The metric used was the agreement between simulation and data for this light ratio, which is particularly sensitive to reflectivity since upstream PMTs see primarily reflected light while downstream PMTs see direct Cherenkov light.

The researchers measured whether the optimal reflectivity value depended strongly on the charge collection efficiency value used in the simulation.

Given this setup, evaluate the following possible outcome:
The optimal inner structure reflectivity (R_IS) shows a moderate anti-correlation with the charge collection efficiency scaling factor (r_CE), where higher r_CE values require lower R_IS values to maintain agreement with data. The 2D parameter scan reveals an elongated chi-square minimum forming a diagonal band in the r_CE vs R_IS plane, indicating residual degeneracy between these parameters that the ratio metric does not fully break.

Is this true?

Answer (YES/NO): NO